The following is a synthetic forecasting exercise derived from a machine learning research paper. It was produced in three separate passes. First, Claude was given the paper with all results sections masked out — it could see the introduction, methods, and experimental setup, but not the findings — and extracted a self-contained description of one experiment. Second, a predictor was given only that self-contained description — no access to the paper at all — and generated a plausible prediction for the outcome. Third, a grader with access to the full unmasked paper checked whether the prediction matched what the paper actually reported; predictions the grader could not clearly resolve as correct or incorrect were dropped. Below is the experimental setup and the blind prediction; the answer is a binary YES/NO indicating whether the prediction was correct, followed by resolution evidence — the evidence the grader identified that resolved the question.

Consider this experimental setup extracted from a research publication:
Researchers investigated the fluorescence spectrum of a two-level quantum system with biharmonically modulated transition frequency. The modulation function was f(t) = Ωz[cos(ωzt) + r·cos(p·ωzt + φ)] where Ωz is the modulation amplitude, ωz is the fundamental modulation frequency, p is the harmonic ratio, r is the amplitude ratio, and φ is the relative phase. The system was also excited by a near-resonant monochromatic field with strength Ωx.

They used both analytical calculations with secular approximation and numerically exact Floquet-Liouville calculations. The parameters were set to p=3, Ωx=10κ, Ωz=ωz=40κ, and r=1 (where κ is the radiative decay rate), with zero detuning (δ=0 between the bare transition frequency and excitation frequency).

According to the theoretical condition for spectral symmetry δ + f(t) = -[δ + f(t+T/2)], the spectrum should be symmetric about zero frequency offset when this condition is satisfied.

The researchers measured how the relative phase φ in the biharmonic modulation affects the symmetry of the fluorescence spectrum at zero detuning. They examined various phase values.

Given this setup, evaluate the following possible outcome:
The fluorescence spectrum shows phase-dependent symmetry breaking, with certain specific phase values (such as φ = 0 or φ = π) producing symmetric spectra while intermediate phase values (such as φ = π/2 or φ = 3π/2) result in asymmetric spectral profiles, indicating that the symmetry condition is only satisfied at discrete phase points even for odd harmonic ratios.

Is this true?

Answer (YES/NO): NO